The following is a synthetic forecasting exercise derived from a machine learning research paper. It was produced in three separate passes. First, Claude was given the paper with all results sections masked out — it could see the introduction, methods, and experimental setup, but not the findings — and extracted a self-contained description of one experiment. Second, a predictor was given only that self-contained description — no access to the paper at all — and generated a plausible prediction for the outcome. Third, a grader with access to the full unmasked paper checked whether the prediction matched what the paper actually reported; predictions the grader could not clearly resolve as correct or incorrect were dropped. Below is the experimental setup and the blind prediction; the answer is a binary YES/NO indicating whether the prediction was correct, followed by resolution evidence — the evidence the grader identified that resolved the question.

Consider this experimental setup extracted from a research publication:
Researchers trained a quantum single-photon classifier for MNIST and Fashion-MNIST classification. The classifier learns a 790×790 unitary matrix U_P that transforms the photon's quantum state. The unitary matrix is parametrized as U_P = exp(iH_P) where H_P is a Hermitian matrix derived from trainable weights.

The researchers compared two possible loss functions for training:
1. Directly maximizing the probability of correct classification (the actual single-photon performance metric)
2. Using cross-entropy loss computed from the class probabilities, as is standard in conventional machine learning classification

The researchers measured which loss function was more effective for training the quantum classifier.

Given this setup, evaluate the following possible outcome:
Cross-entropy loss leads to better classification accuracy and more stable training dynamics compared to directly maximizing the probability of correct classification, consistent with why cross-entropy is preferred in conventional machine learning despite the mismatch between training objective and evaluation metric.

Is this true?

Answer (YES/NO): YES